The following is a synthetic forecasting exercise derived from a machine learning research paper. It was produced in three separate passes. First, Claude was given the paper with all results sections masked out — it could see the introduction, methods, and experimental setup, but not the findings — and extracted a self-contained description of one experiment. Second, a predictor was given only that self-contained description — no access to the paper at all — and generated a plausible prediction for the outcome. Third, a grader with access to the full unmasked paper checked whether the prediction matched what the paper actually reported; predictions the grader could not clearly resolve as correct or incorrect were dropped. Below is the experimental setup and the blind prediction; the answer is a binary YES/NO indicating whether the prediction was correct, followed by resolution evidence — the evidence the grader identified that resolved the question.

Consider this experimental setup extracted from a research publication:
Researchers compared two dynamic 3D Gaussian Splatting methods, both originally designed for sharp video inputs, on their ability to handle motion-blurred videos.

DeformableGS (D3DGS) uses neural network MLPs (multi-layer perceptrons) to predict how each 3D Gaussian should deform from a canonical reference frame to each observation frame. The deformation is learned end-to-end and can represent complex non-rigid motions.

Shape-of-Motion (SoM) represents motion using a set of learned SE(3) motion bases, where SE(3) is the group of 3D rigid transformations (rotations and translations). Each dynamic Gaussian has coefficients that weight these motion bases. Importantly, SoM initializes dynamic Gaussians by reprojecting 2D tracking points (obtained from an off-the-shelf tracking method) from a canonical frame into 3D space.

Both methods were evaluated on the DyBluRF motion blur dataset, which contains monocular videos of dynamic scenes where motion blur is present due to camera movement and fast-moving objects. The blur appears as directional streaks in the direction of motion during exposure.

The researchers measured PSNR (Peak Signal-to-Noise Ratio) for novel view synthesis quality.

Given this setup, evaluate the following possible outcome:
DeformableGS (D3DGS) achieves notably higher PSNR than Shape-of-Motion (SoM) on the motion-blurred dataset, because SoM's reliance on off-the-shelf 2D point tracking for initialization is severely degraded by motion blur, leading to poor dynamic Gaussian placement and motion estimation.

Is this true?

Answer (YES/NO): NO